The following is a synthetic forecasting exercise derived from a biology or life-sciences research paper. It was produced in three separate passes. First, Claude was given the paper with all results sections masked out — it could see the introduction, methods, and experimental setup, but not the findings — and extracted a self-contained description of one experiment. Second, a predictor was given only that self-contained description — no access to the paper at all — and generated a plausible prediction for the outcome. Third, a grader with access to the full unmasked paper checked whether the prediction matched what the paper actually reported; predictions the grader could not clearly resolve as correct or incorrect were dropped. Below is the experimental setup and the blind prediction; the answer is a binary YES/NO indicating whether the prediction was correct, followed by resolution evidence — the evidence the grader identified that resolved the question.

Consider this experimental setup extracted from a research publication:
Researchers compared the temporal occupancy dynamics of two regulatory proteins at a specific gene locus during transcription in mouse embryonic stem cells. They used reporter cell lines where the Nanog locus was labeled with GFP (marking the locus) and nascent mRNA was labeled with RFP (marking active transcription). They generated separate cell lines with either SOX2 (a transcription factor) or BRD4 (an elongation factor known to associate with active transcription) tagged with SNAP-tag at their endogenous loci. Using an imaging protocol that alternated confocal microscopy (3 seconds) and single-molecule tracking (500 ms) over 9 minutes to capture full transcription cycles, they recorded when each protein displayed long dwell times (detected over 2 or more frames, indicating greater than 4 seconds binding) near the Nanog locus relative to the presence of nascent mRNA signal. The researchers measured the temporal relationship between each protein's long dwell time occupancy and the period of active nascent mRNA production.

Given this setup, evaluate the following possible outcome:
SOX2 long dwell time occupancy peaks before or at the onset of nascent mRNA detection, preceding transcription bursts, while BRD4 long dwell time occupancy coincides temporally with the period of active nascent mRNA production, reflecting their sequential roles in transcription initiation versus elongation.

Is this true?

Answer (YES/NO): NO